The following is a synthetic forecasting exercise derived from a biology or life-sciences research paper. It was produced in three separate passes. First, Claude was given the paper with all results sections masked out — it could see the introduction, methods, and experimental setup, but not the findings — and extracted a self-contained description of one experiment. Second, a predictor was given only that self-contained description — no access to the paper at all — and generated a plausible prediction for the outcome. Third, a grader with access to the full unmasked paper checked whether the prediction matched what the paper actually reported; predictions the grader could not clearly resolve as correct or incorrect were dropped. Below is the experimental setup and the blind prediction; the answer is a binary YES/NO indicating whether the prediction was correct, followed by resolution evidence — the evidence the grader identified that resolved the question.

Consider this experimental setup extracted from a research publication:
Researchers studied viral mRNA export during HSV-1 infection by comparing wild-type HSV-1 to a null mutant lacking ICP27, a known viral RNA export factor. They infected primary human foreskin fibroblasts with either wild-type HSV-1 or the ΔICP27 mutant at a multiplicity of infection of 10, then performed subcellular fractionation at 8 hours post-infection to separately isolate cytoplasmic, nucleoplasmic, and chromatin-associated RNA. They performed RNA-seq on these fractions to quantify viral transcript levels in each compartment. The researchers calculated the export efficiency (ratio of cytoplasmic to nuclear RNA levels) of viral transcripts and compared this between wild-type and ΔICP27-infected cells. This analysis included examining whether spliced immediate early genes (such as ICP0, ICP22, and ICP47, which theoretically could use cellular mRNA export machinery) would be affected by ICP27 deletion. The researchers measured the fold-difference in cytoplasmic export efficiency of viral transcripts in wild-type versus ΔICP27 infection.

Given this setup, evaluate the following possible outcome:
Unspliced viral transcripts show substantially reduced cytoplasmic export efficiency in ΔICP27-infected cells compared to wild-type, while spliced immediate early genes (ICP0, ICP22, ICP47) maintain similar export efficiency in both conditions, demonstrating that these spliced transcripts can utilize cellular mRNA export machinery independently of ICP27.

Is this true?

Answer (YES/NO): NO